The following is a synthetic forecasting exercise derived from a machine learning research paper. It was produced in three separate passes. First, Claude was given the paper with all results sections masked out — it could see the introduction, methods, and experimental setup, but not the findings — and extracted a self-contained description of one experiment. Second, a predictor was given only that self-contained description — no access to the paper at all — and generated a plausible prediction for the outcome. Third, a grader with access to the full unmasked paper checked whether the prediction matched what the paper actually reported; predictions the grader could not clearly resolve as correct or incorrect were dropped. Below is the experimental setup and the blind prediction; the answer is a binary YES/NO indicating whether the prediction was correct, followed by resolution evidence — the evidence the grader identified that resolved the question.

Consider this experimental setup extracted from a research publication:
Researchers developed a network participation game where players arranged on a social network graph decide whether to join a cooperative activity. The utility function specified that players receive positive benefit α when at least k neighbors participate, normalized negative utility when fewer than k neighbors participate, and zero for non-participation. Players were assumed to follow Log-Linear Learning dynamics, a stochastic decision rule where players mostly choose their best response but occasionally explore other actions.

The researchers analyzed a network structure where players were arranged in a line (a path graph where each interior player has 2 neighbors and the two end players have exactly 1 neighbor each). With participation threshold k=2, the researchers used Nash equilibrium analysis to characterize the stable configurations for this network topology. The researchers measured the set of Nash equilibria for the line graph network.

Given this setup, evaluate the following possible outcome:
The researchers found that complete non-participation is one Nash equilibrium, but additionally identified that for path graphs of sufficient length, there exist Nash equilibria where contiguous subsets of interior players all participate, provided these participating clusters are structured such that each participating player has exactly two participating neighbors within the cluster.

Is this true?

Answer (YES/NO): NO